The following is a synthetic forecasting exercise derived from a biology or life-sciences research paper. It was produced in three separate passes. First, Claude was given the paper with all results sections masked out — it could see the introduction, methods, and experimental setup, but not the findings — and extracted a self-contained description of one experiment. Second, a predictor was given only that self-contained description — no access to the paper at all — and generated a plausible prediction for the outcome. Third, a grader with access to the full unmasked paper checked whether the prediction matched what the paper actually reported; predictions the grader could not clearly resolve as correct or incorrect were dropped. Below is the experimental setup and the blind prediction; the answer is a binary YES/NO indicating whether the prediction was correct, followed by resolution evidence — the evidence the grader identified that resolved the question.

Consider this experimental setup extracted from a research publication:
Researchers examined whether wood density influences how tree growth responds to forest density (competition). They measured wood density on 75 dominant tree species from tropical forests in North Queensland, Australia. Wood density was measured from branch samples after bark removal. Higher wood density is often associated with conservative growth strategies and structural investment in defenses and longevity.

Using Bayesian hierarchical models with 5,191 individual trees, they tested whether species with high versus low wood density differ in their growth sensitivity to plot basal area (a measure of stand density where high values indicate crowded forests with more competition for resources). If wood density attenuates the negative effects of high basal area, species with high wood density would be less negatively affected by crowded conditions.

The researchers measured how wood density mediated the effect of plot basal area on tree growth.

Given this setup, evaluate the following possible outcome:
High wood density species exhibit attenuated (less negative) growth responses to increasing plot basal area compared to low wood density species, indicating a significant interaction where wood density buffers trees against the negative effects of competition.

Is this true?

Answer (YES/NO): YES